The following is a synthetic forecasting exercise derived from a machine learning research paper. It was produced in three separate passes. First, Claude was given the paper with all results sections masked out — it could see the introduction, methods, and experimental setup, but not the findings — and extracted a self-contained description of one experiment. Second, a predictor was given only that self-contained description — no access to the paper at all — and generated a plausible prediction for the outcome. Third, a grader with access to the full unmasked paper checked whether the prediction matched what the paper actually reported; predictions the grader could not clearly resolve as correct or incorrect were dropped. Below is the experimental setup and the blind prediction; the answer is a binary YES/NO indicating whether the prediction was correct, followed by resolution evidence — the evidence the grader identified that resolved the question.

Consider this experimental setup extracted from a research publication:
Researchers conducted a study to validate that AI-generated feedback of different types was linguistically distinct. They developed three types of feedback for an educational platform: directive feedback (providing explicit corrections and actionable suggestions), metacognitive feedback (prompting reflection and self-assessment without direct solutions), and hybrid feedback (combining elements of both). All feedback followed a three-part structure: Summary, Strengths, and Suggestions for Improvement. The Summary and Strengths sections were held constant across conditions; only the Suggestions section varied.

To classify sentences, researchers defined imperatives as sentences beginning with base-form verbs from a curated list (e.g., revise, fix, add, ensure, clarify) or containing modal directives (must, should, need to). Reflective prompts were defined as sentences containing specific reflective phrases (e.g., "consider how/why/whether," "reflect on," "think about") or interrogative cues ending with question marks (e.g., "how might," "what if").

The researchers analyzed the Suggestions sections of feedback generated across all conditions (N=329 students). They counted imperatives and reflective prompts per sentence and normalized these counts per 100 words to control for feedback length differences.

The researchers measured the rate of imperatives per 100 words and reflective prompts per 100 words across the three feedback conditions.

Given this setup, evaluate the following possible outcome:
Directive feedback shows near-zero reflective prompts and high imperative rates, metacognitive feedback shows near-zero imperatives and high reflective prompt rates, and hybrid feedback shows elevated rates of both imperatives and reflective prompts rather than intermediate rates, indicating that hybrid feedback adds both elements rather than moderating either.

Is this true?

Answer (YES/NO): NO